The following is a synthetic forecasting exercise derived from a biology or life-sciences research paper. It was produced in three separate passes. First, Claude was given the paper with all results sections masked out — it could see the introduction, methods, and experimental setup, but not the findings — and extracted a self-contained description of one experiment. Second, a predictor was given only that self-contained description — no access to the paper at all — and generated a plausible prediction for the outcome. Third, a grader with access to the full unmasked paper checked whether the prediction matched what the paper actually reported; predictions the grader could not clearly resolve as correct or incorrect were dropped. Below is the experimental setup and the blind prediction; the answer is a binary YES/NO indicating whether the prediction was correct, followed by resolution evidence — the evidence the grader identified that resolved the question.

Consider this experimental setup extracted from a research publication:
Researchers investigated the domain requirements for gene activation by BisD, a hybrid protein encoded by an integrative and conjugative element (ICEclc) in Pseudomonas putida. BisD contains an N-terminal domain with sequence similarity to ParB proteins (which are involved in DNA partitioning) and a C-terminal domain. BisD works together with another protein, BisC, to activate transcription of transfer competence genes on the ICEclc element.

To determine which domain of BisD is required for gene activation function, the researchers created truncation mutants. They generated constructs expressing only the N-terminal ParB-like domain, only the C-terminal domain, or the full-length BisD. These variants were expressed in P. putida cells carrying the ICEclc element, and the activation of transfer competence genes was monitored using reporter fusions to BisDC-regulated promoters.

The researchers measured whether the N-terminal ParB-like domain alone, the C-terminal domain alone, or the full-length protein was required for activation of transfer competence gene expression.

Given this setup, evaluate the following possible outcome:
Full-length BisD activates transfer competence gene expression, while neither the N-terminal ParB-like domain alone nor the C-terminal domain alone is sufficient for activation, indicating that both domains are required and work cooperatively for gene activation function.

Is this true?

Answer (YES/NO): NO